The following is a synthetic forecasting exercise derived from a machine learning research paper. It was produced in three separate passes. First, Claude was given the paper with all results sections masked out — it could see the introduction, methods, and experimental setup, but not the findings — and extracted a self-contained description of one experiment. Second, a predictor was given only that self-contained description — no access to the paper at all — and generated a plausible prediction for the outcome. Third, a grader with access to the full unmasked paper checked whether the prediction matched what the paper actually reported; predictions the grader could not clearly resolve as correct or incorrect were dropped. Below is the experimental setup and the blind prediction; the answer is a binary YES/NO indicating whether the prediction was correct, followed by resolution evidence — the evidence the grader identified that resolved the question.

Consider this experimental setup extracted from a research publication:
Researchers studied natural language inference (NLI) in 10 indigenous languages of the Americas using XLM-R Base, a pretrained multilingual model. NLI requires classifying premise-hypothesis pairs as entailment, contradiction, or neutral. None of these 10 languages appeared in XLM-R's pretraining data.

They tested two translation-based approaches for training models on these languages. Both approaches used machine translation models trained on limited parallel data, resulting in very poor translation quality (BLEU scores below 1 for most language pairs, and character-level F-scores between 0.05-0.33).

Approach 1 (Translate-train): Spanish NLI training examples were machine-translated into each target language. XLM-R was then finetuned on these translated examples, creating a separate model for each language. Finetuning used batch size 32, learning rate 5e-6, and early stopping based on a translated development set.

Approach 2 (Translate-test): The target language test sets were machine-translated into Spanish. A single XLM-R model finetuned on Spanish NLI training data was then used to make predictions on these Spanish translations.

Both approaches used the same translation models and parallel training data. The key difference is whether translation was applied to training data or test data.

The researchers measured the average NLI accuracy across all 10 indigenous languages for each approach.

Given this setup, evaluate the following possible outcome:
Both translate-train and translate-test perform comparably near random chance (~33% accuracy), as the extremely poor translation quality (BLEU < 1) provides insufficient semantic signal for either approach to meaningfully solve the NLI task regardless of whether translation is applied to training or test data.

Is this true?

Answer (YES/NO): NO